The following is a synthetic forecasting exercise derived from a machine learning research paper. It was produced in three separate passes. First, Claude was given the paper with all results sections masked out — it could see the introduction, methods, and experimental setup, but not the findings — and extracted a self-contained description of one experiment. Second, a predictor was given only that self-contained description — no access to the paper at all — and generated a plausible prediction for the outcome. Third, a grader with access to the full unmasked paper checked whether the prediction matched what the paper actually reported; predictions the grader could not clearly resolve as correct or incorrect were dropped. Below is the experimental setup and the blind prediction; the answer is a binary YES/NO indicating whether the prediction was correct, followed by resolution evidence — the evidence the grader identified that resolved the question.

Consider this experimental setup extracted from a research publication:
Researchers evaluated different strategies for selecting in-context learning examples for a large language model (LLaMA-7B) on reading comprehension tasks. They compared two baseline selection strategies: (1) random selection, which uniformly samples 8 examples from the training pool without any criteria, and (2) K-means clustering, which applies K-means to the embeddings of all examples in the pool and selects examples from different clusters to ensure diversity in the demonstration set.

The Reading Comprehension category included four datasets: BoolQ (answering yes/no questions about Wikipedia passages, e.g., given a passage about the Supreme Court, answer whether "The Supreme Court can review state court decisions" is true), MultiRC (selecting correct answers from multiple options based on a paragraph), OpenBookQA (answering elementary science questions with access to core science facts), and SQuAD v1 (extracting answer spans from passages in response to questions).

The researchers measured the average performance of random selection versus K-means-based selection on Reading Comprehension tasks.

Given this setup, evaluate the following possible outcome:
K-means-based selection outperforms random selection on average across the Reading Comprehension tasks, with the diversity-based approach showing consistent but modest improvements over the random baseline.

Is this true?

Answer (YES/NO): NO